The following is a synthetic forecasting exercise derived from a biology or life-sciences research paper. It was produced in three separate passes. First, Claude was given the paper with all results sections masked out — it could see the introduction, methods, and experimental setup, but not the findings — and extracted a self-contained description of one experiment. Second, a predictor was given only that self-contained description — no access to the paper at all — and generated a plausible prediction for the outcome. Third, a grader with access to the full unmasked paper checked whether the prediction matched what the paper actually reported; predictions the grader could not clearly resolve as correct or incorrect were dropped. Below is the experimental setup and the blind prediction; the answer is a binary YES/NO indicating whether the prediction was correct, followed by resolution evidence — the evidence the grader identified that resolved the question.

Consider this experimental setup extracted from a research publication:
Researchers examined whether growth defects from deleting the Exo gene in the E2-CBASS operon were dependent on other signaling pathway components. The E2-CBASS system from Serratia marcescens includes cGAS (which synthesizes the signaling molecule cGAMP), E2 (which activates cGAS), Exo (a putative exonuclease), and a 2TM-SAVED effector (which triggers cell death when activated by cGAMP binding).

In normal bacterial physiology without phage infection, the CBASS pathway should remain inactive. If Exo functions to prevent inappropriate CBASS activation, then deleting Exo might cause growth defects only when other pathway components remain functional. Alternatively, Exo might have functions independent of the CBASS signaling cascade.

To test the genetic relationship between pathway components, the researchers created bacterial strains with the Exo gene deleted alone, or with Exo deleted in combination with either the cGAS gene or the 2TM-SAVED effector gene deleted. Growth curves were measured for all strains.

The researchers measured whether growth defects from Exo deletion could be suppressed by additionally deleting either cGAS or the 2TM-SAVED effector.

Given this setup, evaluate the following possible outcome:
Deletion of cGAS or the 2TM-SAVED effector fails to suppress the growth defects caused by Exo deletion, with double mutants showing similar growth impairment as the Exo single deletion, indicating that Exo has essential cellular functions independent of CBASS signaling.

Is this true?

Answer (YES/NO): NO